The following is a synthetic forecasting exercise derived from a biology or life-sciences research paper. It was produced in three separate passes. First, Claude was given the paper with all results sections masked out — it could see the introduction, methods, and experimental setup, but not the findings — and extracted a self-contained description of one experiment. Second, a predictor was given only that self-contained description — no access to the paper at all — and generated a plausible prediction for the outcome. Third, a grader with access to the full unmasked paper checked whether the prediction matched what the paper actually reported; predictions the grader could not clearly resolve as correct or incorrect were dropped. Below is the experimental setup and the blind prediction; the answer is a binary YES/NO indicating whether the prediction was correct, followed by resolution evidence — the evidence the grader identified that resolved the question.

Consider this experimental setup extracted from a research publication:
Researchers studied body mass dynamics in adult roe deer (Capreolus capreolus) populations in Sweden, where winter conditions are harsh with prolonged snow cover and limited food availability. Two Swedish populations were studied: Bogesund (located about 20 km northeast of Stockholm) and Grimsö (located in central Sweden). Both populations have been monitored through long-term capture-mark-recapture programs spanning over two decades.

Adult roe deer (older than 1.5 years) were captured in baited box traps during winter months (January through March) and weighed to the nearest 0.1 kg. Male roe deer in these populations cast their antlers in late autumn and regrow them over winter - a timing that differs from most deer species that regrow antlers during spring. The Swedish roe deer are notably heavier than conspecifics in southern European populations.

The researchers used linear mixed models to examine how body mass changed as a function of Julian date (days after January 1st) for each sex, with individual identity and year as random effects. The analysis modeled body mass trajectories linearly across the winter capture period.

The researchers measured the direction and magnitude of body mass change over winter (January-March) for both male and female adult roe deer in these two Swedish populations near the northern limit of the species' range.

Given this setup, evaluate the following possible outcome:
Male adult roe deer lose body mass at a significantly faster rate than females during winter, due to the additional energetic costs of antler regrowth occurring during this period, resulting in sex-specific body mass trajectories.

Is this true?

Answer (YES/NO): YES